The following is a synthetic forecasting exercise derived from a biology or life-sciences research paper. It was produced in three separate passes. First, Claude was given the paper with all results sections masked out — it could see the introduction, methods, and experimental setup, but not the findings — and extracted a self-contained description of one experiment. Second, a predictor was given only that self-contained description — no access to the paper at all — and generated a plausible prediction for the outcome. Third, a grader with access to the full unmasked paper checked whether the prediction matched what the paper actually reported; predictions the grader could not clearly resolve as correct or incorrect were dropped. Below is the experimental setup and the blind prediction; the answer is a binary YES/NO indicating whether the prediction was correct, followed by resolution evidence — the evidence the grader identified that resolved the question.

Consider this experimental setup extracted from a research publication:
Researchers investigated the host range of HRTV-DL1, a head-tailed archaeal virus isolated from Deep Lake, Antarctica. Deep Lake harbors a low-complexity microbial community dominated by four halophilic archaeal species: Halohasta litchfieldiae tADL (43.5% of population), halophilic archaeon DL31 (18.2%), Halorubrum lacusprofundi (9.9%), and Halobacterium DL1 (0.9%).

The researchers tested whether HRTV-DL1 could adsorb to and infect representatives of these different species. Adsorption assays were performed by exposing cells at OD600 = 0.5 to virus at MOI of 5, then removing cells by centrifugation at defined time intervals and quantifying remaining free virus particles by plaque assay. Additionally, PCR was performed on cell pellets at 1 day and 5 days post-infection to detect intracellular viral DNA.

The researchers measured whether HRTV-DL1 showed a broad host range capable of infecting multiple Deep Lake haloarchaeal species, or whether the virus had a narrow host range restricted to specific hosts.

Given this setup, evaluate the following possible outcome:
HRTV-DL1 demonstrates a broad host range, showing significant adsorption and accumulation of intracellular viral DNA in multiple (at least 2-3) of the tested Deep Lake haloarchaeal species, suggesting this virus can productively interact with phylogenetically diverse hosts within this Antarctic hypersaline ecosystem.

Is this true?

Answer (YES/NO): NO